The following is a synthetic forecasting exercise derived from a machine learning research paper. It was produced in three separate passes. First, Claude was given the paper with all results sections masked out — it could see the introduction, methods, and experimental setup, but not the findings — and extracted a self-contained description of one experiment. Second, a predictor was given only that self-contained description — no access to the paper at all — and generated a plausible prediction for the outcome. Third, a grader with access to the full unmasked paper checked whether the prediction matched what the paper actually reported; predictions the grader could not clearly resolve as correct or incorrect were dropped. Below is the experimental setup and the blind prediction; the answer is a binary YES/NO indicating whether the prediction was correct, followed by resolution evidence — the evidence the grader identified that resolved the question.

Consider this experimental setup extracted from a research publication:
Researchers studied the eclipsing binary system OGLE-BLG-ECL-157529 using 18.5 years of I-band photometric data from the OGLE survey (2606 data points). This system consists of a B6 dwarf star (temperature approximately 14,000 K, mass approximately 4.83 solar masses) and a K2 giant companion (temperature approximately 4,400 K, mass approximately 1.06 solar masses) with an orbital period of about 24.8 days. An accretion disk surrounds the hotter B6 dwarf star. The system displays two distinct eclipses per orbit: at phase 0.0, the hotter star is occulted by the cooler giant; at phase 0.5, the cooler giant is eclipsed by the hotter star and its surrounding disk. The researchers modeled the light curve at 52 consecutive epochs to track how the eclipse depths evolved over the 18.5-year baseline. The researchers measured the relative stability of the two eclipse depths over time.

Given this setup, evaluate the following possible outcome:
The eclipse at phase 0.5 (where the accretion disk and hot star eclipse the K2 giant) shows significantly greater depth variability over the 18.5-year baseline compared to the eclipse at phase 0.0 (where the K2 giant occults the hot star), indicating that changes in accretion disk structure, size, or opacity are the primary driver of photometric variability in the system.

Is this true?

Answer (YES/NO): YES